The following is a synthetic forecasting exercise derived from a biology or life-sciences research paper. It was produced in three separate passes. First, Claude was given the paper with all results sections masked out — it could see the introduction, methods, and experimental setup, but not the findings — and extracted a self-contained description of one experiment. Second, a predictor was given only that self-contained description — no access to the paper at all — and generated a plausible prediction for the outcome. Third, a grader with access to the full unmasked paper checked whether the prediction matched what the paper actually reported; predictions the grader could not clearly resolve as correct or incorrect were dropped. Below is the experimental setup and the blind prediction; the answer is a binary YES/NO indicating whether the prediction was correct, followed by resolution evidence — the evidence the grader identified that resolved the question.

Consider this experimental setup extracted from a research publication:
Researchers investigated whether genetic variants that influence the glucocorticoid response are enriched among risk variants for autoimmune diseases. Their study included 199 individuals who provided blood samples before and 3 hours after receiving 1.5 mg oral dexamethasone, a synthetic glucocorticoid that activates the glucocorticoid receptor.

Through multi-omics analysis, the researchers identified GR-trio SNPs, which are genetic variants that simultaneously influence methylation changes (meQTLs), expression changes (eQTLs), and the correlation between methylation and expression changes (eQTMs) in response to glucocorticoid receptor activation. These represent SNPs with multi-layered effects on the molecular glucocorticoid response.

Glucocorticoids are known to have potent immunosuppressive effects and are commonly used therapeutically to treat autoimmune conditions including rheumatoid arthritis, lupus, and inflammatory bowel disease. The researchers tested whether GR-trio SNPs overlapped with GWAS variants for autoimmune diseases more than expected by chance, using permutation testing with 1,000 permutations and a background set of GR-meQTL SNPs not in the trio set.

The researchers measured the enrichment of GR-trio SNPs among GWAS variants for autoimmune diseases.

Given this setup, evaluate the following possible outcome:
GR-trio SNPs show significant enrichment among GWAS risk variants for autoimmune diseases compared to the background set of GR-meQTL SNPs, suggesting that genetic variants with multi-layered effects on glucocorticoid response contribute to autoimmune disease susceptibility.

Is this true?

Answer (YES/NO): YES